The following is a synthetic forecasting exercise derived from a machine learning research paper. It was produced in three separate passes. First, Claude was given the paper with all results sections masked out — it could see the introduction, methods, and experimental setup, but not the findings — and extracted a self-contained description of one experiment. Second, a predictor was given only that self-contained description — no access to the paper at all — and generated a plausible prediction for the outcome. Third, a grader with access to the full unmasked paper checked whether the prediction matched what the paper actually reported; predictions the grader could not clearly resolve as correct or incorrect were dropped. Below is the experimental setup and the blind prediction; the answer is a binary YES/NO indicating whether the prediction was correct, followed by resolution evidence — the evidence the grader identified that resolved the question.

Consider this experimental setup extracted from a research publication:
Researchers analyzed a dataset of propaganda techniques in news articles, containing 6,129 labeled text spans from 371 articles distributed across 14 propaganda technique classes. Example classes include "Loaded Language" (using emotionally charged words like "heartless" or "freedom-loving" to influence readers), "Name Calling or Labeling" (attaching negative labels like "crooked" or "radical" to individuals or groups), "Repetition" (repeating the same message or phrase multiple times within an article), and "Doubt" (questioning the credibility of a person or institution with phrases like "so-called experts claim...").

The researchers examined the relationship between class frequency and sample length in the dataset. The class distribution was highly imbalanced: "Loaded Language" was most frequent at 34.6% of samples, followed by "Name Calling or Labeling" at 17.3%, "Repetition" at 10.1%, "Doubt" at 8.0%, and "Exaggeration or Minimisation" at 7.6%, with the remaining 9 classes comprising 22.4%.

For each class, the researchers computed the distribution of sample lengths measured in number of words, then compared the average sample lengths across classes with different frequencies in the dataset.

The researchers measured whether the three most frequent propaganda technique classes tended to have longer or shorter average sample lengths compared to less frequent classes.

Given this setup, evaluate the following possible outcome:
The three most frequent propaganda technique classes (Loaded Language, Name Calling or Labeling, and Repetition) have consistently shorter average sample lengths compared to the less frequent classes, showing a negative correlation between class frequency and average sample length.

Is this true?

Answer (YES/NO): YES